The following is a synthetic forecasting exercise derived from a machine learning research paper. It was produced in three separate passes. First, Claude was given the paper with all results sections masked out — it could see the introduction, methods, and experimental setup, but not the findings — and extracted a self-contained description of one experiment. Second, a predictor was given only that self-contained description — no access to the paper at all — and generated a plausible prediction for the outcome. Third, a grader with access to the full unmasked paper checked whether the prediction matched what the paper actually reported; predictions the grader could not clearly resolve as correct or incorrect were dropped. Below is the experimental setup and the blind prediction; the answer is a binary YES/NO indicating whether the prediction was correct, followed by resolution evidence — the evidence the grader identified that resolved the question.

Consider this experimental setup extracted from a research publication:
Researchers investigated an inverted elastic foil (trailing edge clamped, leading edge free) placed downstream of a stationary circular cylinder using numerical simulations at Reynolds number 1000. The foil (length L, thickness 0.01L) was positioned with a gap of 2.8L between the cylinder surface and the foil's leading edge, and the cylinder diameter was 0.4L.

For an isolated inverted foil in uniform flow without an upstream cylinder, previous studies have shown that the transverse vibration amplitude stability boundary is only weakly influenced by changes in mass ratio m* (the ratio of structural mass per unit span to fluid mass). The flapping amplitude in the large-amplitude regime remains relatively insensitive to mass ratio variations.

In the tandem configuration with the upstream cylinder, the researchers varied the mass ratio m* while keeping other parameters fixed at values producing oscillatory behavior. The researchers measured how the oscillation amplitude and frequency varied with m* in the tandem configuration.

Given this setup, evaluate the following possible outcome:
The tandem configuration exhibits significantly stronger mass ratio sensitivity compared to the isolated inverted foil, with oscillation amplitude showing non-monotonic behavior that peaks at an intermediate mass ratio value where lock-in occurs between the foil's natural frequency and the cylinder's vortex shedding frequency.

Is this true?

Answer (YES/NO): NO